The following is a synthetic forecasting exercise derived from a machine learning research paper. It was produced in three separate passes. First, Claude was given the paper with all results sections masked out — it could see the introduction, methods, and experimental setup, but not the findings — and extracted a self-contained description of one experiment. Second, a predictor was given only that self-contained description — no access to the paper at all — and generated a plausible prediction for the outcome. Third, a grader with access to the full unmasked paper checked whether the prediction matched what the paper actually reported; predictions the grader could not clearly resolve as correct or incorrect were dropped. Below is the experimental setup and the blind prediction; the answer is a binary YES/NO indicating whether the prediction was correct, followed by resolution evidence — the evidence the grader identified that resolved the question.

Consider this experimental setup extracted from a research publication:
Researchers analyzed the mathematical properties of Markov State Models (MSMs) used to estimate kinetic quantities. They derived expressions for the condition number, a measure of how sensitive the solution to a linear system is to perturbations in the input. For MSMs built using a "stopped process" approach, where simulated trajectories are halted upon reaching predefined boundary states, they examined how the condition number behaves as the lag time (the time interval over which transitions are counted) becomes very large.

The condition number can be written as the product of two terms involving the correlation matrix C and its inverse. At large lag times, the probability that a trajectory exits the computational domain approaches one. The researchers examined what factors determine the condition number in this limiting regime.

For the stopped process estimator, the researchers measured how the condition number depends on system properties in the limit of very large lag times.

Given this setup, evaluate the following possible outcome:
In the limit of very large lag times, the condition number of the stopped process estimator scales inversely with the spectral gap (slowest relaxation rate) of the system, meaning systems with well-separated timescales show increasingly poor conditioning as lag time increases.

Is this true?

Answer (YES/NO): NO